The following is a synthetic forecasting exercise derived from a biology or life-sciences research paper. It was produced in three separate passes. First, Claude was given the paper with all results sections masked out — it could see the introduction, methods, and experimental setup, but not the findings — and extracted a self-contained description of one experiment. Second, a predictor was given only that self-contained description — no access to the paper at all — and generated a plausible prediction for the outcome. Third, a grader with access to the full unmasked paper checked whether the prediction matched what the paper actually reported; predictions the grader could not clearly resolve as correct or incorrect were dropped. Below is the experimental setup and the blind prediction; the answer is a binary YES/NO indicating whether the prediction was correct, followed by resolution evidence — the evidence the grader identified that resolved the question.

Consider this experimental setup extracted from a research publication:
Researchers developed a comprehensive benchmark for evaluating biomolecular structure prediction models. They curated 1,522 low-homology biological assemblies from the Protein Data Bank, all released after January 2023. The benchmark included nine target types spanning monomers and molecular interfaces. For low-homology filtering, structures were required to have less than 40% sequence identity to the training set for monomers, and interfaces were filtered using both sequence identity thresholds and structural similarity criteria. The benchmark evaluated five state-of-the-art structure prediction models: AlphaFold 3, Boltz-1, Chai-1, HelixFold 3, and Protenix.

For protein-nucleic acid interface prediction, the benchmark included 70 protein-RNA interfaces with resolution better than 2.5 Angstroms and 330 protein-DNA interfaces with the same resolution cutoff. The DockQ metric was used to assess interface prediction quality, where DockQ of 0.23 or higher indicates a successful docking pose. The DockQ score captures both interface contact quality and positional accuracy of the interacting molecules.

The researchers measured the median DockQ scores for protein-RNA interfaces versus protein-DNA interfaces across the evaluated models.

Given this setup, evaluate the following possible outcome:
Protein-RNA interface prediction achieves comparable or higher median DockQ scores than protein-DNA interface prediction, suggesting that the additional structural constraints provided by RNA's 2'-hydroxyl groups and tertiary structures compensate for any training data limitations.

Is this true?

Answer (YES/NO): NO